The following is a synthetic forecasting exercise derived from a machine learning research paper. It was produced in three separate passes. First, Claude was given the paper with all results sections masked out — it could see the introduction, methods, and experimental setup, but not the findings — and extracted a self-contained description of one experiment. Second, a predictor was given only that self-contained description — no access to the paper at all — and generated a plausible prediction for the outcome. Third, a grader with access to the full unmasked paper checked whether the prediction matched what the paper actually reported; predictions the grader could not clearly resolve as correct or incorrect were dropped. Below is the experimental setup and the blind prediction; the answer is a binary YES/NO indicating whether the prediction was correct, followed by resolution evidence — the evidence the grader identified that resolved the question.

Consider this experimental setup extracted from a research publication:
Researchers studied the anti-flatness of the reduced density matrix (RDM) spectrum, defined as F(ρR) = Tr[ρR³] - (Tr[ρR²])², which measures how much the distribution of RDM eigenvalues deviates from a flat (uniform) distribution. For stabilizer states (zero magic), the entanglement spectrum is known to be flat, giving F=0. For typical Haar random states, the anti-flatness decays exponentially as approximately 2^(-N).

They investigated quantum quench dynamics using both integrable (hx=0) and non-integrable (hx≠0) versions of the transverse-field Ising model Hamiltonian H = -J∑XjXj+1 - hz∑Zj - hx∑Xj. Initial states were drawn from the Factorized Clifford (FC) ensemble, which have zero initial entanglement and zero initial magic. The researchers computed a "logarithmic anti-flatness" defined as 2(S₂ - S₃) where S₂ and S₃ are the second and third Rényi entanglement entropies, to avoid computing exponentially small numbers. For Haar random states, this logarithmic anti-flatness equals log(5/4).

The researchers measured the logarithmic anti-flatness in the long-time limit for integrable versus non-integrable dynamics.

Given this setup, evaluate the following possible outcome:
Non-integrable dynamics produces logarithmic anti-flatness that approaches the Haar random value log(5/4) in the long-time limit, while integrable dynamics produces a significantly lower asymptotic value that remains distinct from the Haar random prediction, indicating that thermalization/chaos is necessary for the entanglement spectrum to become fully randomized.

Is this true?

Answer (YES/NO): YES